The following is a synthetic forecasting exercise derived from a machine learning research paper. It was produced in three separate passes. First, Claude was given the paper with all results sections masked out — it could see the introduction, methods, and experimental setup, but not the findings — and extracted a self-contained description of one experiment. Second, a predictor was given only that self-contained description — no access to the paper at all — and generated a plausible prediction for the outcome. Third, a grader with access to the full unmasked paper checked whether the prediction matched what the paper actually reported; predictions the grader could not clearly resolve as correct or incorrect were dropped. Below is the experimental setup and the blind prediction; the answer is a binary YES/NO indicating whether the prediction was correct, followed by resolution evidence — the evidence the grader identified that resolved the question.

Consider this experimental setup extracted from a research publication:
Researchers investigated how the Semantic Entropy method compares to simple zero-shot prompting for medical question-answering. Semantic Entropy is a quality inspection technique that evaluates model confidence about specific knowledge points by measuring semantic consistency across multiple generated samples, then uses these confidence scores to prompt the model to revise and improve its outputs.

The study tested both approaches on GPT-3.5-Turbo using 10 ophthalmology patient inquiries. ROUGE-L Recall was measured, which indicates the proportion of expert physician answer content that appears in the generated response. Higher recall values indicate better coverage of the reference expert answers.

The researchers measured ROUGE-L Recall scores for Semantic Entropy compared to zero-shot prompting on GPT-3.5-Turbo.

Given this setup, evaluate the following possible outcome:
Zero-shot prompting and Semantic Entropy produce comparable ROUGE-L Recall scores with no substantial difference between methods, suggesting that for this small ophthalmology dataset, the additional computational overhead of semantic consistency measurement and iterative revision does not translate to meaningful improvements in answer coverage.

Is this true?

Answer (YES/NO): NO